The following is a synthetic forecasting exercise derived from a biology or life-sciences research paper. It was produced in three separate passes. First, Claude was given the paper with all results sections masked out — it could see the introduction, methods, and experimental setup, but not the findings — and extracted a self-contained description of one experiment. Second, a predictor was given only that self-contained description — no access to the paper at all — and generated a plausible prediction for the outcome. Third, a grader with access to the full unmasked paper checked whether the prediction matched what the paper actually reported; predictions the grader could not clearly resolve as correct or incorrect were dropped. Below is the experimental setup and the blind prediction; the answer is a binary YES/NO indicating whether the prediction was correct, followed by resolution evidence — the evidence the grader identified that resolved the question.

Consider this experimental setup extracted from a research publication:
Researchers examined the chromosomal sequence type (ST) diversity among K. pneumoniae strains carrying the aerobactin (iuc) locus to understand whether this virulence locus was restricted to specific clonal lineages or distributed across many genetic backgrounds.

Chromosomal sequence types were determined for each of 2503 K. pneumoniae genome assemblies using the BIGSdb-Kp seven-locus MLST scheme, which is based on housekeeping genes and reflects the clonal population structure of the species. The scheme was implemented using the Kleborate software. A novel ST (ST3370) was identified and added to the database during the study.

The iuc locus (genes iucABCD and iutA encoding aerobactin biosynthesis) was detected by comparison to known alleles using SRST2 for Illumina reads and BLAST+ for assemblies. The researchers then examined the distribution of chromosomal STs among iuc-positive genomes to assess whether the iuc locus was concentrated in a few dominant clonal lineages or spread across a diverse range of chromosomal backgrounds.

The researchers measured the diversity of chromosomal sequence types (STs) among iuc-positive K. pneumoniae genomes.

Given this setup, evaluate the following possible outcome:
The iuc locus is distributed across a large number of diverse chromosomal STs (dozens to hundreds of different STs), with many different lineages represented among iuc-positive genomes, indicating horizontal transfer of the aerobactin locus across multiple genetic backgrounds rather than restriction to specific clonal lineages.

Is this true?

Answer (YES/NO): NO